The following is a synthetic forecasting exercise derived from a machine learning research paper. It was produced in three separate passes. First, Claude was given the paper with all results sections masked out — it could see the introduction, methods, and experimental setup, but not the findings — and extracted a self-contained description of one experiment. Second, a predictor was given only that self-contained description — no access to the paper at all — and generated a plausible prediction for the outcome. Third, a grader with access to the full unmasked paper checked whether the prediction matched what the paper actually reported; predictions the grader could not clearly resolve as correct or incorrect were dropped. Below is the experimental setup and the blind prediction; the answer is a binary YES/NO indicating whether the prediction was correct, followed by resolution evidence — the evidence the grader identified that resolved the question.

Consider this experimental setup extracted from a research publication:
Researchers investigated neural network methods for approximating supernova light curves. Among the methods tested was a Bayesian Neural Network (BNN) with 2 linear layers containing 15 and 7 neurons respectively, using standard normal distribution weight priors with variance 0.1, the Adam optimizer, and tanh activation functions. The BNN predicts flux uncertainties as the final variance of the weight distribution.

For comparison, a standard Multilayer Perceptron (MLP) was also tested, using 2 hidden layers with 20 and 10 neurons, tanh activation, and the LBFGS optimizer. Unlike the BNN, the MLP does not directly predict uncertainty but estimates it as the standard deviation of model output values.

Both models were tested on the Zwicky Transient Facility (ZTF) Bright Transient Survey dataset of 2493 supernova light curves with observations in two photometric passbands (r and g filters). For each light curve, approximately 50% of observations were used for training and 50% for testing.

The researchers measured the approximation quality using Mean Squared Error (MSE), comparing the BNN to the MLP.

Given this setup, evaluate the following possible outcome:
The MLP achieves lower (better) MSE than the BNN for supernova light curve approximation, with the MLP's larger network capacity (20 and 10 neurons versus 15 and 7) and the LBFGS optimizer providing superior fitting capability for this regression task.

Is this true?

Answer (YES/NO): NO